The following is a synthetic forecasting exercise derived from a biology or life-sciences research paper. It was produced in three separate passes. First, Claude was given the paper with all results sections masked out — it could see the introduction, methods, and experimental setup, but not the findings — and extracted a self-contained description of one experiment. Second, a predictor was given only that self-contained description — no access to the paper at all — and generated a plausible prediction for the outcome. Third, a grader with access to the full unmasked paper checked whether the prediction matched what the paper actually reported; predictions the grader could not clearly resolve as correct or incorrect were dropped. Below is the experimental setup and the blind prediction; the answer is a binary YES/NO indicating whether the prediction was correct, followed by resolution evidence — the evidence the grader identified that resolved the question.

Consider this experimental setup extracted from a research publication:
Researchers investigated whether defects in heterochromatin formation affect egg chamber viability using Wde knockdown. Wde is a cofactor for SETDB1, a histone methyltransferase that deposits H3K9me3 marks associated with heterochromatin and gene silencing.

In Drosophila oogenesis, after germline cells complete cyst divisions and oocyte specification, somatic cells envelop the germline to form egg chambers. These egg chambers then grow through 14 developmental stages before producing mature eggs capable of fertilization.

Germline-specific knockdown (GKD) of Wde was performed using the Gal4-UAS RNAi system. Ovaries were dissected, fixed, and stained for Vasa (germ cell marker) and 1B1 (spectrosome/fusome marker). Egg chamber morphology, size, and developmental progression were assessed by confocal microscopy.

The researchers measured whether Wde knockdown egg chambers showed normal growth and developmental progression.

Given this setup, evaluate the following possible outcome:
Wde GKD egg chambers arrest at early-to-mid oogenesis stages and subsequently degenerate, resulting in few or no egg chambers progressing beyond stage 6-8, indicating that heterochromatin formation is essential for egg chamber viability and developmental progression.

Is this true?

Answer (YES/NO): YES